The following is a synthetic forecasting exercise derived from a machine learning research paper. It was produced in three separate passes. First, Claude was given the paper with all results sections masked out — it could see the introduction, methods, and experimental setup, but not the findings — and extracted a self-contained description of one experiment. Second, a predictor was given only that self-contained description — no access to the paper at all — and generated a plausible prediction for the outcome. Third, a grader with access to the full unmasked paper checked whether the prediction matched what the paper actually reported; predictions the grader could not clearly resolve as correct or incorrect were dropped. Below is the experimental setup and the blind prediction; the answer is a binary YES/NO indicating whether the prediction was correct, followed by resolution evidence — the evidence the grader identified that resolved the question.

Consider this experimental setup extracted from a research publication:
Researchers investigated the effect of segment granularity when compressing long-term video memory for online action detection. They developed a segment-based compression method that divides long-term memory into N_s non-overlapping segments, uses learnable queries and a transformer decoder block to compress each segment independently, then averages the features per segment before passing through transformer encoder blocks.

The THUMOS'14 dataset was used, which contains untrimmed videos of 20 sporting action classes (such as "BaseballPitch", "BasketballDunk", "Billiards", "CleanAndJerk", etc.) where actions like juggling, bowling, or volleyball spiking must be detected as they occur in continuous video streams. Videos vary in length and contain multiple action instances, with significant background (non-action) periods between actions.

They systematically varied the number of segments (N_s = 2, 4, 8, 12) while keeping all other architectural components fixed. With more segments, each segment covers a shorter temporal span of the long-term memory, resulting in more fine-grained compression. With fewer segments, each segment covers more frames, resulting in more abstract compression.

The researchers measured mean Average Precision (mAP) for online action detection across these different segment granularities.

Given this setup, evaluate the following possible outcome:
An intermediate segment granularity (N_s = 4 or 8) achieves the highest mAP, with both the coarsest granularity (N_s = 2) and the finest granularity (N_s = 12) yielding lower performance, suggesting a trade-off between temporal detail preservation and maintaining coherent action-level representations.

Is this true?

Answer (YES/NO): YES